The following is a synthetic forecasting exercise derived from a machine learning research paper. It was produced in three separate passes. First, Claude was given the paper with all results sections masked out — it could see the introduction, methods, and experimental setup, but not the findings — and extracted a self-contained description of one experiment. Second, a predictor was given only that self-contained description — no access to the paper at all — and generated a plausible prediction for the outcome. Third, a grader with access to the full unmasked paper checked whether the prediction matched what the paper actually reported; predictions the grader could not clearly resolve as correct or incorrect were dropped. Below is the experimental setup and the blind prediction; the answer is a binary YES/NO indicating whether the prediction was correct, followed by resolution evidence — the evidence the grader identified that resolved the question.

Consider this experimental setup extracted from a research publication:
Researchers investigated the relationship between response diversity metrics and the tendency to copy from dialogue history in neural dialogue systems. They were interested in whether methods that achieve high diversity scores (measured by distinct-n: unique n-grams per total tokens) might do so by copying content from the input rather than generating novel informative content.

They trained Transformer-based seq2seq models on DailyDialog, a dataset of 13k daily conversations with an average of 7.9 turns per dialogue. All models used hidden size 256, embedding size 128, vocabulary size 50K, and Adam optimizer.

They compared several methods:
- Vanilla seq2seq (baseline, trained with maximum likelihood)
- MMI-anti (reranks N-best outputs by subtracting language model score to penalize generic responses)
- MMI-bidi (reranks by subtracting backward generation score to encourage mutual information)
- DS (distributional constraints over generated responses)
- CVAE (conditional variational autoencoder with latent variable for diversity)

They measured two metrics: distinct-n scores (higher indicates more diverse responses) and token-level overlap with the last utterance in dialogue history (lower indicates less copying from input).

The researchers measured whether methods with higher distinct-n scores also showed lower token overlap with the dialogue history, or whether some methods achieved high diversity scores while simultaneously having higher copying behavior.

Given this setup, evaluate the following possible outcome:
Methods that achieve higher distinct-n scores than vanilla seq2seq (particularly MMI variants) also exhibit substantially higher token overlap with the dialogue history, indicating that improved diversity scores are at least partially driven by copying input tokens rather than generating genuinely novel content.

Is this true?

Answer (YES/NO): YES